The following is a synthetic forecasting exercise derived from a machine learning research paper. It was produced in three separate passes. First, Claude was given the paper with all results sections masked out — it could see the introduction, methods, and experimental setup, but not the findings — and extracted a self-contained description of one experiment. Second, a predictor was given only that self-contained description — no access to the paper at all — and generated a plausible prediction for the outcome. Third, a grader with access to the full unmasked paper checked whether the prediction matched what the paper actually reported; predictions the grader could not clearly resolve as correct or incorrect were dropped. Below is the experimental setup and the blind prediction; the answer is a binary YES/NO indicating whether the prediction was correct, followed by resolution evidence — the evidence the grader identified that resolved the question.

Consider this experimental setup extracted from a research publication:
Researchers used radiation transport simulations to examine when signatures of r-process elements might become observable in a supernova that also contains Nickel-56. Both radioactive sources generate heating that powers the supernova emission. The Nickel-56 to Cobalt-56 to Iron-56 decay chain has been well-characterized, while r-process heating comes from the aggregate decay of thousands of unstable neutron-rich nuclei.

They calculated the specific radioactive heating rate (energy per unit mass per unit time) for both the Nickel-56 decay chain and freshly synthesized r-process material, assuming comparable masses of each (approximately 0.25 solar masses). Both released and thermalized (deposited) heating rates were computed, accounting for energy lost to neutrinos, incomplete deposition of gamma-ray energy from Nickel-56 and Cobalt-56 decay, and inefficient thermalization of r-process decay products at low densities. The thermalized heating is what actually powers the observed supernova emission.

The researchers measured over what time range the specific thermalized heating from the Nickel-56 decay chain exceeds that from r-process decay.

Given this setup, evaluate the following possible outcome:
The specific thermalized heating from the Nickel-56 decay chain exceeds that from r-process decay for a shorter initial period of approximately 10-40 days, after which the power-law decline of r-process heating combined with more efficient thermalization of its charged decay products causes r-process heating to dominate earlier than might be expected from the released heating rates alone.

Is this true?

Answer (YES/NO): NO